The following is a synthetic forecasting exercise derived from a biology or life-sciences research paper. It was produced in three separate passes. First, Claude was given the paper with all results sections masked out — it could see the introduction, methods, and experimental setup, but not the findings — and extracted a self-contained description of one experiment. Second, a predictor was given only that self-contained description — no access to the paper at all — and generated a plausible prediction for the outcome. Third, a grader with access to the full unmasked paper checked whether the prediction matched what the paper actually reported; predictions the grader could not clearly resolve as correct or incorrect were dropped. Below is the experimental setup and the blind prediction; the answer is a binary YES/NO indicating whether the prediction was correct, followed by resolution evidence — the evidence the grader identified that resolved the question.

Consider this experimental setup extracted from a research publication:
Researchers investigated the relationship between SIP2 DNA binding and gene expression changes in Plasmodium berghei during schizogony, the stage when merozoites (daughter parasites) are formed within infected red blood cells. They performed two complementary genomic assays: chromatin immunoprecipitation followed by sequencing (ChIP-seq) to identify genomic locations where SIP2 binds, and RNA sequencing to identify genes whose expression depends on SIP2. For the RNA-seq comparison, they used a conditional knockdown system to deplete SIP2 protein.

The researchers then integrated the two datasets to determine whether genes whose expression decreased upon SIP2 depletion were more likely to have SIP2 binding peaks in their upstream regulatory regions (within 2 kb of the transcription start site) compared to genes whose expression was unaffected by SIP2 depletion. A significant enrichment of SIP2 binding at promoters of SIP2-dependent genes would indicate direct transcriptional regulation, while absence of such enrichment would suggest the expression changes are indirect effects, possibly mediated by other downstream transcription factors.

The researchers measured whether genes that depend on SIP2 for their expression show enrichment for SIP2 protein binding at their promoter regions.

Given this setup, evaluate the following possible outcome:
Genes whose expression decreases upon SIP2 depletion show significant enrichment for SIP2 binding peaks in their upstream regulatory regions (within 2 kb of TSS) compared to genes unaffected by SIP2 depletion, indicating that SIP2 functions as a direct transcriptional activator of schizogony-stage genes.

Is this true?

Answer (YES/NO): YES